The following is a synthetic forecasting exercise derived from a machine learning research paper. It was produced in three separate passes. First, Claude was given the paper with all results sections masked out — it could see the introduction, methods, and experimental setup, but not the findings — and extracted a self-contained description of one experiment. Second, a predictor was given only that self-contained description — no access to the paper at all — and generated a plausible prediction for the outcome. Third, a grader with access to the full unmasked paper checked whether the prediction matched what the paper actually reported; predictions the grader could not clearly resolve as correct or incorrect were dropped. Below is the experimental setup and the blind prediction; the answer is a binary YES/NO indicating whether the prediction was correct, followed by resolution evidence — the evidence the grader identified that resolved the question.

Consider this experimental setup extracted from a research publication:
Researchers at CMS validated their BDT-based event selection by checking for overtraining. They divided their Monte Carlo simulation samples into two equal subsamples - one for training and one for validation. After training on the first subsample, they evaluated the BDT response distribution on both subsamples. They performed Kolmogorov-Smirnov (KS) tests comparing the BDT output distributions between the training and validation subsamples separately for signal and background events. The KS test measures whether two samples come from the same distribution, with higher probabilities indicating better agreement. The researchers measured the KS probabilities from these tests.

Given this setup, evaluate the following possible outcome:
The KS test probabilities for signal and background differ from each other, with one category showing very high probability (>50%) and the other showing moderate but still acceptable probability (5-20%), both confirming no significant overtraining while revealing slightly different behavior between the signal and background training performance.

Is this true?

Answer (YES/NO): NO